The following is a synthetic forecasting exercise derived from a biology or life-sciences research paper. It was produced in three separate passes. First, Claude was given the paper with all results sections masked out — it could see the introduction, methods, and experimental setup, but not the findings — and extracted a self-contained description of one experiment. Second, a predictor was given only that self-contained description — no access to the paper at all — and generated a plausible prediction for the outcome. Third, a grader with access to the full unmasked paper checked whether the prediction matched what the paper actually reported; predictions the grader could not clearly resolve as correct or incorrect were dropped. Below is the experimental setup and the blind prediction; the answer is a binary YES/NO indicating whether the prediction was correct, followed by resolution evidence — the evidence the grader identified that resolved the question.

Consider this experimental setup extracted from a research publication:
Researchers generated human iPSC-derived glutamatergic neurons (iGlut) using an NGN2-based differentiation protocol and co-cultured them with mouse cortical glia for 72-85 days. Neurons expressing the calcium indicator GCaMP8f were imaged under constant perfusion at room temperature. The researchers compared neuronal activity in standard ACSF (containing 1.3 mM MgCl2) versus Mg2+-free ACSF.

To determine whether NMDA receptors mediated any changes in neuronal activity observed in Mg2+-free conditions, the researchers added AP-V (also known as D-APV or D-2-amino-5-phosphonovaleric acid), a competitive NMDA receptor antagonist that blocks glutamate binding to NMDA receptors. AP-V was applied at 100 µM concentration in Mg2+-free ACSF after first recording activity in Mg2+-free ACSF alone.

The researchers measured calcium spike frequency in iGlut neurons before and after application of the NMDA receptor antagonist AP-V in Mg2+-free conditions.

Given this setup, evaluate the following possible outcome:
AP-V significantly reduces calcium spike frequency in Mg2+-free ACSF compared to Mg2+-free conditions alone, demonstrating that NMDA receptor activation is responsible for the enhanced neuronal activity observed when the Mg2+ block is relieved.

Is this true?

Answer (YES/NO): YES